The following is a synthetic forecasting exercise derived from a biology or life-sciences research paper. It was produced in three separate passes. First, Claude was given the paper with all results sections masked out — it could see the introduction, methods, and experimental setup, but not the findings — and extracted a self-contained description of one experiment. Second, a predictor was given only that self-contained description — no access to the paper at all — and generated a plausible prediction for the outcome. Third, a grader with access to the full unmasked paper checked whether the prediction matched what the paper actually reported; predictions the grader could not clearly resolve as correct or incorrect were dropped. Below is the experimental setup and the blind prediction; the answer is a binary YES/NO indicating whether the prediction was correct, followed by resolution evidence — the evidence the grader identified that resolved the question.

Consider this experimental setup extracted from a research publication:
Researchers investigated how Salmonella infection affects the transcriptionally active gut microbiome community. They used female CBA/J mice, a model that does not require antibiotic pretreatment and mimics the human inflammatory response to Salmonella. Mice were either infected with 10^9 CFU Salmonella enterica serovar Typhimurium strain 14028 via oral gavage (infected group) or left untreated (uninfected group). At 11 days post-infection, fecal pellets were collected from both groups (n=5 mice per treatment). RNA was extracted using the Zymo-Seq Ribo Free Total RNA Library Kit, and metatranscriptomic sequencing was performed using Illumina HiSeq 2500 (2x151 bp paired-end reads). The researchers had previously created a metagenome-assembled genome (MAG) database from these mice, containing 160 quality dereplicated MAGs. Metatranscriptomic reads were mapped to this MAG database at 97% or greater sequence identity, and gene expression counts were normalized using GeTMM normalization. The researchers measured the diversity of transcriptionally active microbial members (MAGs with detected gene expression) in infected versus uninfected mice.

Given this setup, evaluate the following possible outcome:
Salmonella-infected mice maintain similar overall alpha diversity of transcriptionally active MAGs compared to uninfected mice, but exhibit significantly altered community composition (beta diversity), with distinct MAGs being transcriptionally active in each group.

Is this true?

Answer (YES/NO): NO